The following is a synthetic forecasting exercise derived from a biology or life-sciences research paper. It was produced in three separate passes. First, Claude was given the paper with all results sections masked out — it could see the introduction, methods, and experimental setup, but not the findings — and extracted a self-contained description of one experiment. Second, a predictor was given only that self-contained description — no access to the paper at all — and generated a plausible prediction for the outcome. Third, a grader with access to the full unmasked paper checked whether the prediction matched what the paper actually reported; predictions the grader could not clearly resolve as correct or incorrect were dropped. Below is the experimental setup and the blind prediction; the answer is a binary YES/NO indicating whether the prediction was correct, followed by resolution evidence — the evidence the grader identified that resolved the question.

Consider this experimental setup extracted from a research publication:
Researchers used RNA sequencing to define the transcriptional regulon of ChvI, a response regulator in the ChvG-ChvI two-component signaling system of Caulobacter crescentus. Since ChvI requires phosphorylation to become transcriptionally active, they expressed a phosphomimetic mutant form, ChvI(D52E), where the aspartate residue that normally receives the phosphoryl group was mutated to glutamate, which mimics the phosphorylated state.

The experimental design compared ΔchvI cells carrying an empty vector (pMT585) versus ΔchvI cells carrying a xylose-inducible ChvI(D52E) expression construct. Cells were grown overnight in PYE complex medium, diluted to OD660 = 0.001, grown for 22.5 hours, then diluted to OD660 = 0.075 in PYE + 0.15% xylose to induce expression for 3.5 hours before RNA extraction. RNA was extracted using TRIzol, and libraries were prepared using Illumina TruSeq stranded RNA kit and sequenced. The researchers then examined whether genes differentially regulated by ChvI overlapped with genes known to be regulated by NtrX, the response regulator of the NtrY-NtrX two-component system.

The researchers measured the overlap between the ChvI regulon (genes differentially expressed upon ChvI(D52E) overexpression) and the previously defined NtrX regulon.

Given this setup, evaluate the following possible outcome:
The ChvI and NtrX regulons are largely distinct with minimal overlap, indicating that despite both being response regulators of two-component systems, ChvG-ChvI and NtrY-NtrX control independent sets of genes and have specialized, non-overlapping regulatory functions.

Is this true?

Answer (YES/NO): NO